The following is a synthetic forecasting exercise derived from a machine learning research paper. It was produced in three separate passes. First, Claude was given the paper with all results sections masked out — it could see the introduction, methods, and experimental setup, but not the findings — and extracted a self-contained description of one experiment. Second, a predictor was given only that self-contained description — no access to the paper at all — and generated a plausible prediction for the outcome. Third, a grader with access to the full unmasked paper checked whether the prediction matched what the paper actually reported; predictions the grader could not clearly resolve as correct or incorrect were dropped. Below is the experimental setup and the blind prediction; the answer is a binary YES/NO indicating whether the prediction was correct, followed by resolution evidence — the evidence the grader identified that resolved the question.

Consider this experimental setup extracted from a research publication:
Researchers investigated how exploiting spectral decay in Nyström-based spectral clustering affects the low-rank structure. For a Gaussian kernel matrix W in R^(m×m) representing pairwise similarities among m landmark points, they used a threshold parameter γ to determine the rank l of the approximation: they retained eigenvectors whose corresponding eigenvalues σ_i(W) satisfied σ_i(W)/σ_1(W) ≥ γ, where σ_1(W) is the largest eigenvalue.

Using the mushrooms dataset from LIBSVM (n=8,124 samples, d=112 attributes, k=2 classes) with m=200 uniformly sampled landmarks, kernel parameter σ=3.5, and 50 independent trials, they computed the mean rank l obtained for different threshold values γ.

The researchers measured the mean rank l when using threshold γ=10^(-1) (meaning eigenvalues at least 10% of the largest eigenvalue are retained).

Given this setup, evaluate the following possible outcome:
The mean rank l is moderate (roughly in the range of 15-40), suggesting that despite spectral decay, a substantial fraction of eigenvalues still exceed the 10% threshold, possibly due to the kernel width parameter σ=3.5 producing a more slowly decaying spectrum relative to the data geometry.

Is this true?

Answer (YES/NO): NO